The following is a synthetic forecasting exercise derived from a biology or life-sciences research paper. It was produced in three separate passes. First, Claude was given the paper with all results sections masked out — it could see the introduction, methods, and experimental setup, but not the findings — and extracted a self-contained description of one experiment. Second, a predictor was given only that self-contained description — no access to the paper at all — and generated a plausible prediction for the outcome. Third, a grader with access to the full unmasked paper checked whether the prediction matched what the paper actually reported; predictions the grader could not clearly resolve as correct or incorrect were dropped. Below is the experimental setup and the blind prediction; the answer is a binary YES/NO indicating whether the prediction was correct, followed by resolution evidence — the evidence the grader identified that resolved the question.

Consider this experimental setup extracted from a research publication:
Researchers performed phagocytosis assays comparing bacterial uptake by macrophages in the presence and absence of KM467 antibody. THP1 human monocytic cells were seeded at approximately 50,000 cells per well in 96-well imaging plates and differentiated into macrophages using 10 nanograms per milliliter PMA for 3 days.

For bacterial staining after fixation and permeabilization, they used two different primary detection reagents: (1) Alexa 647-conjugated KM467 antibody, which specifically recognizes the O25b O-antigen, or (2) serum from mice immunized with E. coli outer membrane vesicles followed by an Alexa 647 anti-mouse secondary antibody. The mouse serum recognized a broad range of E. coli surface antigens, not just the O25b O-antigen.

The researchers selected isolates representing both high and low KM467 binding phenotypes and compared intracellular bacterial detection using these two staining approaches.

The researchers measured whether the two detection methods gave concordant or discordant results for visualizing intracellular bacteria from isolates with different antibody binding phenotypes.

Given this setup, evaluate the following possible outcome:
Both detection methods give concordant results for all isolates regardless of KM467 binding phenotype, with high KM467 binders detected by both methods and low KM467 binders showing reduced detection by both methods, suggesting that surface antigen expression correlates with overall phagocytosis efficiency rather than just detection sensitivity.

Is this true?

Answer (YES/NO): NO